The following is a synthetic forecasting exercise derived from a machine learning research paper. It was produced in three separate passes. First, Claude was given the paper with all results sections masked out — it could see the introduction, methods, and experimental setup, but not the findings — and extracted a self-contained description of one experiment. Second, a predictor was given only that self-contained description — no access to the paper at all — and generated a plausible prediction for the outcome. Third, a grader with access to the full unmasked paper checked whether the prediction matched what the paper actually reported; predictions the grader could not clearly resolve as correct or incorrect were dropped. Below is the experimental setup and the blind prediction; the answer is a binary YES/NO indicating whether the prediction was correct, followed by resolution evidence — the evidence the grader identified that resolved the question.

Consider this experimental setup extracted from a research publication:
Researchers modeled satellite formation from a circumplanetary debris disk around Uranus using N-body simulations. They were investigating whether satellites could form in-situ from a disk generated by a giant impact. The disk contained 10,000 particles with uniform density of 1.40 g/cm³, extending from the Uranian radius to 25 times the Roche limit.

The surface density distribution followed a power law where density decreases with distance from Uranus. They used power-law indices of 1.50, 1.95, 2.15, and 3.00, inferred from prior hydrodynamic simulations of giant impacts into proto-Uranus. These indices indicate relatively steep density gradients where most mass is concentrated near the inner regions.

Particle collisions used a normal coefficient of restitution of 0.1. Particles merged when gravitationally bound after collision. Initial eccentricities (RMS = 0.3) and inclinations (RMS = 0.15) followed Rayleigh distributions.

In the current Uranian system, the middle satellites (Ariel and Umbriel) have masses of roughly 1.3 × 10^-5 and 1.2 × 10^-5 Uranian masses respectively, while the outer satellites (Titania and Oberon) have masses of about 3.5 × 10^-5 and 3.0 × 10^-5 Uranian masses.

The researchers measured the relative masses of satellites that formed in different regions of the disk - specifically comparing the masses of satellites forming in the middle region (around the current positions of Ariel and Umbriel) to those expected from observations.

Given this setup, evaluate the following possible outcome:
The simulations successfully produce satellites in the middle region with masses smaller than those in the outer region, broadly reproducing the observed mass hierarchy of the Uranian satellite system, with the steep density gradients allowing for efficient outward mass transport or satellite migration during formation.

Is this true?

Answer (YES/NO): NO